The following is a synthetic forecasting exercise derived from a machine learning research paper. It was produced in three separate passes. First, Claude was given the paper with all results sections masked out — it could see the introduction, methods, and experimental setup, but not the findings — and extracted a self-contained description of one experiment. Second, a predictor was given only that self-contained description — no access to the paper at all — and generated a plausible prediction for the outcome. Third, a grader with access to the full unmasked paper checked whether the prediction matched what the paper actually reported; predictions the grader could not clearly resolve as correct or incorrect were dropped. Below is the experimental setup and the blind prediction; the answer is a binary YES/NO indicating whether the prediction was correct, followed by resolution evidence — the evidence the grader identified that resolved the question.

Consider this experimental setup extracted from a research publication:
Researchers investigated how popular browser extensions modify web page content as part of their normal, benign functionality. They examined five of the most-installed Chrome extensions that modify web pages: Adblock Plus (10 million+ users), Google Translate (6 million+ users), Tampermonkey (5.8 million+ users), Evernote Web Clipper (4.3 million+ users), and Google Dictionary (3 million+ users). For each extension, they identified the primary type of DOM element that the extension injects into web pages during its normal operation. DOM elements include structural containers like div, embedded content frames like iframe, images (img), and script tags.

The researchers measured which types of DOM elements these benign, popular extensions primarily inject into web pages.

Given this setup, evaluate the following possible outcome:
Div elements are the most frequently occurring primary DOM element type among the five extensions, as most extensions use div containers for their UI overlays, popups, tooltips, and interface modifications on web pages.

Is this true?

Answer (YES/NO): NO